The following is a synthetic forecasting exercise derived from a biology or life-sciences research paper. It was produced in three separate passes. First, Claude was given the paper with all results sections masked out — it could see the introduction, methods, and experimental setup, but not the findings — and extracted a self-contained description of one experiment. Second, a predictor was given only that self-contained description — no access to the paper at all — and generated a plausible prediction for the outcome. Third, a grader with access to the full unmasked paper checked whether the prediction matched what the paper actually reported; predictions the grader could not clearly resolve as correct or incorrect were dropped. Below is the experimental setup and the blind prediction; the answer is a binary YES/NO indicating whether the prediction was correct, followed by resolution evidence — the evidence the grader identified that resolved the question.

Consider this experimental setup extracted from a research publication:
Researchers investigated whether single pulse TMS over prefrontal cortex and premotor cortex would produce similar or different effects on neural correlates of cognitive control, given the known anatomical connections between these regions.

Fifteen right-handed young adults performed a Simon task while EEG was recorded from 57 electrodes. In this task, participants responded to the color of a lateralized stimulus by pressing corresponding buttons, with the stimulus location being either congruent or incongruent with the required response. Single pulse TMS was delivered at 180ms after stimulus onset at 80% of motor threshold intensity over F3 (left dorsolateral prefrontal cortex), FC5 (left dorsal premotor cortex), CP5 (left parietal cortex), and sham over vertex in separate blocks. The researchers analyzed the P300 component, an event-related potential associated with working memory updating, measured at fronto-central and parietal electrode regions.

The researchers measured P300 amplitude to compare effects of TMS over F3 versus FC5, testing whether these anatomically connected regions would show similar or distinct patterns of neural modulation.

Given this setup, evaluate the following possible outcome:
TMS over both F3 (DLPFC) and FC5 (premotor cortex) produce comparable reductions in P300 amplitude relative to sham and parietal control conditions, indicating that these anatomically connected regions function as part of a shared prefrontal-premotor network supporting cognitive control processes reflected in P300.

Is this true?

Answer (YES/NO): NO